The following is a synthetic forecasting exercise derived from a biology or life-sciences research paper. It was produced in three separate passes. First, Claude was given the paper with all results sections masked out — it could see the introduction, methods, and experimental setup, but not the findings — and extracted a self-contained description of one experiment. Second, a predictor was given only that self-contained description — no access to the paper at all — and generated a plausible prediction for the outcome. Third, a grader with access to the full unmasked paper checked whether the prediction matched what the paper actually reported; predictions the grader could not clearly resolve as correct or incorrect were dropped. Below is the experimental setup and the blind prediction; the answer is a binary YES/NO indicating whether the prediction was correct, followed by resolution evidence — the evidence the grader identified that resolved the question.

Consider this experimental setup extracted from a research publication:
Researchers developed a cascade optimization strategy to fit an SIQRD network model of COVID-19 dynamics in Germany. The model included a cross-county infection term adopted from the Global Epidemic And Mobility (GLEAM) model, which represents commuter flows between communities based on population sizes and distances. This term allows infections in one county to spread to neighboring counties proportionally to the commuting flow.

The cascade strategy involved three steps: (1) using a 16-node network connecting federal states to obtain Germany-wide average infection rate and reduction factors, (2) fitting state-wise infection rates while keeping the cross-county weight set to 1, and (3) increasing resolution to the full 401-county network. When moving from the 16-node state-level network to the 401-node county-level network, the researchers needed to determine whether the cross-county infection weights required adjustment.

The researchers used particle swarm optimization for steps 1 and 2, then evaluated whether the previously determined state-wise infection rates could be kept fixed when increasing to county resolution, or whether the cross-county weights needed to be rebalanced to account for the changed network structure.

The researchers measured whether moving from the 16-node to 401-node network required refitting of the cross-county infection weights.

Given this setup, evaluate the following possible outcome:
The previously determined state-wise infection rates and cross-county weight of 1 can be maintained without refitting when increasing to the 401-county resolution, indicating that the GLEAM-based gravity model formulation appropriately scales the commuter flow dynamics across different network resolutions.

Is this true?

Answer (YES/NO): NO